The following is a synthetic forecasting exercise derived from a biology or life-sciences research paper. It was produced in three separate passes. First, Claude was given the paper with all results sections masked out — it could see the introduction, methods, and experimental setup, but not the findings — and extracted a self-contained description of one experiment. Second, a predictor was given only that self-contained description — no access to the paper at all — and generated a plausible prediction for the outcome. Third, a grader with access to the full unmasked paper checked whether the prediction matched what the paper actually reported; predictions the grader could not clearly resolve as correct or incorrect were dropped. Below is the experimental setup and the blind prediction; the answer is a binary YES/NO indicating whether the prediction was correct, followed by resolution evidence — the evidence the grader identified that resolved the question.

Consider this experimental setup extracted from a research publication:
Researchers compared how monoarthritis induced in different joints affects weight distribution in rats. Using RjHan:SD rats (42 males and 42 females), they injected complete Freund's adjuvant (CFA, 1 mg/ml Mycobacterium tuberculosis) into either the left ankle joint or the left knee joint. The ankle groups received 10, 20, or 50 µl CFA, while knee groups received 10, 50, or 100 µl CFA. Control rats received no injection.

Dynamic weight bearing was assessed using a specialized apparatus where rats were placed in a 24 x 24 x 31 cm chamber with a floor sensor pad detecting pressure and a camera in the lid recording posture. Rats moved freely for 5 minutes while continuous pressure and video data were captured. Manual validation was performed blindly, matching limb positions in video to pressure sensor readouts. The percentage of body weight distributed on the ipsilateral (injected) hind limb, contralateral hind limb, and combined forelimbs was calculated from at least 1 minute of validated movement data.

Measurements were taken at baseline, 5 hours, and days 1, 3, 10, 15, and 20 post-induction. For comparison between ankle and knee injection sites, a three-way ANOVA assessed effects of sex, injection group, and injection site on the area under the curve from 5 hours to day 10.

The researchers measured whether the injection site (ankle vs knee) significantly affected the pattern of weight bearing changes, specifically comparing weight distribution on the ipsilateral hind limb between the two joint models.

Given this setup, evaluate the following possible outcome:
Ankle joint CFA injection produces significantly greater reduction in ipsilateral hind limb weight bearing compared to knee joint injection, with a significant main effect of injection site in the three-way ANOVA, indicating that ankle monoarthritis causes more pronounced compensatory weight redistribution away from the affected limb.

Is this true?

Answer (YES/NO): NO